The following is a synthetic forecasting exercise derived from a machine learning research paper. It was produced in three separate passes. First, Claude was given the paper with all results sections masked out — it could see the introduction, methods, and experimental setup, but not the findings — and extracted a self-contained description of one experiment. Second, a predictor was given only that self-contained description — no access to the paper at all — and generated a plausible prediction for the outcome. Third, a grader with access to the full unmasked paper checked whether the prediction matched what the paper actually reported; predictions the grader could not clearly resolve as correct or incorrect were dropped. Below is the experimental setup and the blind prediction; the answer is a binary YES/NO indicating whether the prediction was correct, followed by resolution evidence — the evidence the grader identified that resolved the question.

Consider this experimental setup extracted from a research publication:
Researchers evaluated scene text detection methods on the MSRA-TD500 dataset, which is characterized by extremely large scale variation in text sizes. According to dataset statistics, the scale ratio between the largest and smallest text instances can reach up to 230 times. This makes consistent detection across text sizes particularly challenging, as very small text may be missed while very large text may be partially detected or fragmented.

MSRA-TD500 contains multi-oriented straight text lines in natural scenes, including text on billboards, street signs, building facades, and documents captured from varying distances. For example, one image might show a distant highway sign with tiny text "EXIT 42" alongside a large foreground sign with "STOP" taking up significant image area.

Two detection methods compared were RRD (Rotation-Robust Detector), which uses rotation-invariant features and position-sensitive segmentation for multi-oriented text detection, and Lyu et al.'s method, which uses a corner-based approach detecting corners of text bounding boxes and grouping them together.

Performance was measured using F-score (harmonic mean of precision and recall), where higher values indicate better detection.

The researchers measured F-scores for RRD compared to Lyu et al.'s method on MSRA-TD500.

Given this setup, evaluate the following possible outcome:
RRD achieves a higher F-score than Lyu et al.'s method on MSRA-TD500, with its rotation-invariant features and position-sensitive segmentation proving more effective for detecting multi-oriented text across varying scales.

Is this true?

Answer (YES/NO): NO